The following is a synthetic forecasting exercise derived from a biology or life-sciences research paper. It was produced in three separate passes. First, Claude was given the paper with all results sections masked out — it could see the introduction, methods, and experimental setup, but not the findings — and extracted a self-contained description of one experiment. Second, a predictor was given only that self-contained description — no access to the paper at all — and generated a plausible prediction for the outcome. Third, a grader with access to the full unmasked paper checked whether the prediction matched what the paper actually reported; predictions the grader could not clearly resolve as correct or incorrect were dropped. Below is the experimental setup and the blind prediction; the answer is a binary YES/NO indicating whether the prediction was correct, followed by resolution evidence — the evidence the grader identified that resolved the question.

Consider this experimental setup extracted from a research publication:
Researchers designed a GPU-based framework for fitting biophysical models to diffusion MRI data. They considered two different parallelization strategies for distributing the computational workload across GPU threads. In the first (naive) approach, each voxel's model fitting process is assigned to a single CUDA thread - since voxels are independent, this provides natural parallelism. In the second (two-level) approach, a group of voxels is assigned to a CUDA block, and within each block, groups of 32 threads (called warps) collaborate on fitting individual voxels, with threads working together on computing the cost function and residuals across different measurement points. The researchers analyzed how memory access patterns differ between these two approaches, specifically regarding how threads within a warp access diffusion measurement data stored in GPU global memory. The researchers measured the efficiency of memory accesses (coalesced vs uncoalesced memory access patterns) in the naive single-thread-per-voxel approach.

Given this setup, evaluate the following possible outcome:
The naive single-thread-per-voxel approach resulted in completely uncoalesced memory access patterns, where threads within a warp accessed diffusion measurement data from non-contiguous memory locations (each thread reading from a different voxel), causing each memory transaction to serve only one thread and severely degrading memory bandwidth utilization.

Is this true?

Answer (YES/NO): NO